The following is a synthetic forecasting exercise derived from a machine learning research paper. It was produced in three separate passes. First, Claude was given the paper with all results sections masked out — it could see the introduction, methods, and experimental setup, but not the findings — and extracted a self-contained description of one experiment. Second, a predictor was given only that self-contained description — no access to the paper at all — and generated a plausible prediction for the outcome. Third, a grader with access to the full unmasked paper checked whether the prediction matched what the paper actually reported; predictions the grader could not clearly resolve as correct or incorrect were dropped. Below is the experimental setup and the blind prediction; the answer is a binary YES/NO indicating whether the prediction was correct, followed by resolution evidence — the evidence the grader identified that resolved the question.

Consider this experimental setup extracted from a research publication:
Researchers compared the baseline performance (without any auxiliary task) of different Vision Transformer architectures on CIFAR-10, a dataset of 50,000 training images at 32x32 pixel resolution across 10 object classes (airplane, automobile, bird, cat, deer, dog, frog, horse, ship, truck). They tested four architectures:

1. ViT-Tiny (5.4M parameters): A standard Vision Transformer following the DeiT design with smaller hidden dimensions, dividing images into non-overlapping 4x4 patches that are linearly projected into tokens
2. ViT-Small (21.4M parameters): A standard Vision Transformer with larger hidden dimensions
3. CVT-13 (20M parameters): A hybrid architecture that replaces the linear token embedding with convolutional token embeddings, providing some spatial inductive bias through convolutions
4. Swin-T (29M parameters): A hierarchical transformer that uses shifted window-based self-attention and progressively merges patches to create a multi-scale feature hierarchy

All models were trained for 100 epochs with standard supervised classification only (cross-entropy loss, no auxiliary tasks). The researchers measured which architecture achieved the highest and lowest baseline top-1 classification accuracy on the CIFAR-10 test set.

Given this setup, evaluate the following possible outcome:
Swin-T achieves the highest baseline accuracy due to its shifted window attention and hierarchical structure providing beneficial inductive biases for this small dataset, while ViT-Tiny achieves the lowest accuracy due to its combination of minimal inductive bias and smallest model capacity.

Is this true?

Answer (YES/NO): NO